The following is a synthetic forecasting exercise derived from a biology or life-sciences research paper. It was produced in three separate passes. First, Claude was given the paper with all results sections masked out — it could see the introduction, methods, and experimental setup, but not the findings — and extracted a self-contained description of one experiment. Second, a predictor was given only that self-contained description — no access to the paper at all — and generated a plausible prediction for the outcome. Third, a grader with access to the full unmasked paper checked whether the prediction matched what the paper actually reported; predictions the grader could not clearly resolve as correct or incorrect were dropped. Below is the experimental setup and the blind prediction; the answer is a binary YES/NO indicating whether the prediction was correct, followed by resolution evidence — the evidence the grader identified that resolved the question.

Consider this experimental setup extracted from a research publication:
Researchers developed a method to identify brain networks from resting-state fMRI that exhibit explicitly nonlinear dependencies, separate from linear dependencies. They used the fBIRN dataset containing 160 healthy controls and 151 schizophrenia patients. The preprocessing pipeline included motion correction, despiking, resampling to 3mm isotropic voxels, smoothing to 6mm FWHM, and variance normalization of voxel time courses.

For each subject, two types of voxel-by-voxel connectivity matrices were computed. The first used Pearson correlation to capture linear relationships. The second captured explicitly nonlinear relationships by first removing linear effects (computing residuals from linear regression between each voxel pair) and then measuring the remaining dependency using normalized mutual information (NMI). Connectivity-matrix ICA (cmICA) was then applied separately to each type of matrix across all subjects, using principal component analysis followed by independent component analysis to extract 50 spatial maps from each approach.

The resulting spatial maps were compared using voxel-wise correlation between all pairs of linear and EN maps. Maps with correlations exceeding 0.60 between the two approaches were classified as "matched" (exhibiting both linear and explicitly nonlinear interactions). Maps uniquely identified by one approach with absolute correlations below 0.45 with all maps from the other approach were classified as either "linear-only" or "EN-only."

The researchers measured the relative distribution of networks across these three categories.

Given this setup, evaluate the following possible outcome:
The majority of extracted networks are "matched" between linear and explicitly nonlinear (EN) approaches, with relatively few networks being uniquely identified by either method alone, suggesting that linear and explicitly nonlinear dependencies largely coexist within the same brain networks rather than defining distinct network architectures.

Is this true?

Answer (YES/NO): YES